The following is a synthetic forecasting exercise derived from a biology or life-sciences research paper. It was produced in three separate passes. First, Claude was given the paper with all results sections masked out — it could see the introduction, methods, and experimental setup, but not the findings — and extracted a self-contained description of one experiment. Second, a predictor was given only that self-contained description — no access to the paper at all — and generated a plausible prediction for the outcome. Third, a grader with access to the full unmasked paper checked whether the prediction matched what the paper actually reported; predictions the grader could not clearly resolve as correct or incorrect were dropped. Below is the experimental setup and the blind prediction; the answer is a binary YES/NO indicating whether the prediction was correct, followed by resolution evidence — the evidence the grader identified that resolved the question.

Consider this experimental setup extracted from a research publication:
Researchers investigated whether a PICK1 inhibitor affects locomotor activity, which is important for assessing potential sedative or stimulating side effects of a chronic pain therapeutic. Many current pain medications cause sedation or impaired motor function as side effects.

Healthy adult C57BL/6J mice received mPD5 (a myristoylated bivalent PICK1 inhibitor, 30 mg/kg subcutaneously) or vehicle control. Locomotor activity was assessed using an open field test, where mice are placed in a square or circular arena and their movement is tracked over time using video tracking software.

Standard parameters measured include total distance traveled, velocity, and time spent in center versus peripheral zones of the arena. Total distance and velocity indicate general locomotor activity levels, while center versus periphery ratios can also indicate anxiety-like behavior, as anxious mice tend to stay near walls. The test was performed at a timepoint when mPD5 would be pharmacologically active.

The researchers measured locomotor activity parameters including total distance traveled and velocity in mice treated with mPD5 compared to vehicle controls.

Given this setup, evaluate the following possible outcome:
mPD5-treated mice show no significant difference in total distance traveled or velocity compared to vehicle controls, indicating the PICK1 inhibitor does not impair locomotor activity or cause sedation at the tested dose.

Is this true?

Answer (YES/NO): YES